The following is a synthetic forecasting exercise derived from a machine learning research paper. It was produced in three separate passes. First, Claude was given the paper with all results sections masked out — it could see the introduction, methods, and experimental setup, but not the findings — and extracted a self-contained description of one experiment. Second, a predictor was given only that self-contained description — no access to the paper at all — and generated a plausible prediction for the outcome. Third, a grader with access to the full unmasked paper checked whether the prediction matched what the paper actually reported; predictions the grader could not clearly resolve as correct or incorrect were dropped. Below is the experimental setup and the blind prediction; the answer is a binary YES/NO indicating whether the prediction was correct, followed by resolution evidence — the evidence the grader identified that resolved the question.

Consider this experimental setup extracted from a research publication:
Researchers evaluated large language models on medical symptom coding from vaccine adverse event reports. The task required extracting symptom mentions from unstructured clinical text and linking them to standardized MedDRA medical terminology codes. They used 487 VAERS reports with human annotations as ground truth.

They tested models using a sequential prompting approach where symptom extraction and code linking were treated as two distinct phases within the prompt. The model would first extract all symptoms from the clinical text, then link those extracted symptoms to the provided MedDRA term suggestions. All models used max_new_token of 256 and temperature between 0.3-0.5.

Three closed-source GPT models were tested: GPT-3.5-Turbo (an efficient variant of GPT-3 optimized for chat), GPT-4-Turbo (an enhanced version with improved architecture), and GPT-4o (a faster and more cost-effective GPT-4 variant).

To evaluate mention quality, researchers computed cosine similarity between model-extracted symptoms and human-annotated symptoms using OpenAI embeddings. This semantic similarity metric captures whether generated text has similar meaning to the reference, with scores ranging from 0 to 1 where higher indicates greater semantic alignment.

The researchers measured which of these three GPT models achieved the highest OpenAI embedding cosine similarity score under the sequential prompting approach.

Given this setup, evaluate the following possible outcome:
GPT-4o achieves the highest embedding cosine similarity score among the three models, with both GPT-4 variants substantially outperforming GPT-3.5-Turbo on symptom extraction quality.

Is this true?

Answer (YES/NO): YES